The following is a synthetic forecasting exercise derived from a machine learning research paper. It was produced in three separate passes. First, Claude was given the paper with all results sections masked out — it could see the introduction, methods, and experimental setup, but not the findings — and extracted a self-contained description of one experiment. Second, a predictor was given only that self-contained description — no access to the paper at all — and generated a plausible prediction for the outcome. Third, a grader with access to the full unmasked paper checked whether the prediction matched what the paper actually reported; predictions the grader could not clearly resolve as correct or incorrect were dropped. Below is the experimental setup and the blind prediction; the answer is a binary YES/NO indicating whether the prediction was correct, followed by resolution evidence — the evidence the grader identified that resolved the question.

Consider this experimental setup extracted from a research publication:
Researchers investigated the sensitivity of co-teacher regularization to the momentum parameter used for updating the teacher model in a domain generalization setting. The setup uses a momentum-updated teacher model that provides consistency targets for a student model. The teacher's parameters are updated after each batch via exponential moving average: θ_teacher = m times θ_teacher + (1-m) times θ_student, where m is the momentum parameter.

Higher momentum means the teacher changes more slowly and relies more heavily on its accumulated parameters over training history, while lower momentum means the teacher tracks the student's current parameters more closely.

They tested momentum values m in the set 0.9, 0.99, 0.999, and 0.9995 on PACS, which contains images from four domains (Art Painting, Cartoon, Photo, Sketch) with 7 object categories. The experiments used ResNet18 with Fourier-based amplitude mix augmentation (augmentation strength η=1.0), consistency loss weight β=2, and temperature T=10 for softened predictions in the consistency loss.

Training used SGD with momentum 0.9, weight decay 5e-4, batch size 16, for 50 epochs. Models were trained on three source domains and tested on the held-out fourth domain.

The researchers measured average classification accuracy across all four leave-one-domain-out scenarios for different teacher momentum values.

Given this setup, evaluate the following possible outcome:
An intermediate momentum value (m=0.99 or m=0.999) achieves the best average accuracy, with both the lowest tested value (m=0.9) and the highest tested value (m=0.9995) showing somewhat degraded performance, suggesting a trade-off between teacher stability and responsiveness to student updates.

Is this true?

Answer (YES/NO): NO